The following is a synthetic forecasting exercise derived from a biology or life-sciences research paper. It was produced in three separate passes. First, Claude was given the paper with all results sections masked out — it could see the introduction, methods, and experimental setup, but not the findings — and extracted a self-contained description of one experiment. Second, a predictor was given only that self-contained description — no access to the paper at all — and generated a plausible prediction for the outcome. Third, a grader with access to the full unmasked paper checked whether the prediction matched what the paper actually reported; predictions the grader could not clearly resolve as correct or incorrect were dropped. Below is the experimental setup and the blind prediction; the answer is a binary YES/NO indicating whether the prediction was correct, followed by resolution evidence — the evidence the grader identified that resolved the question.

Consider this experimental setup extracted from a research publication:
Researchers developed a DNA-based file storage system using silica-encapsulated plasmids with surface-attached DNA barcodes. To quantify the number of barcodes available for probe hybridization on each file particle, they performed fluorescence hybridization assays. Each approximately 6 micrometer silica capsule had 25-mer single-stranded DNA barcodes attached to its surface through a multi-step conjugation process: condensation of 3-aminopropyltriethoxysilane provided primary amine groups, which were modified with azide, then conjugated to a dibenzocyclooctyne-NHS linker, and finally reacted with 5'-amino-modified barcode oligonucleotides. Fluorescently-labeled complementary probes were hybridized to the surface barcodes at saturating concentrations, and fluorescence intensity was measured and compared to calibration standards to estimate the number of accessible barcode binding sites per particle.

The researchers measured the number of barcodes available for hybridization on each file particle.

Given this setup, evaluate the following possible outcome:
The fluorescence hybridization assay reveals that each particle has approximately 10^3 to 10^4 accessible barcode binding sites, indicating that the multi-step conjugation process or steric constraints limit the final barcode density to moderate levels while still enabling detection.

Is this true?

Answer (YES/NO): NO